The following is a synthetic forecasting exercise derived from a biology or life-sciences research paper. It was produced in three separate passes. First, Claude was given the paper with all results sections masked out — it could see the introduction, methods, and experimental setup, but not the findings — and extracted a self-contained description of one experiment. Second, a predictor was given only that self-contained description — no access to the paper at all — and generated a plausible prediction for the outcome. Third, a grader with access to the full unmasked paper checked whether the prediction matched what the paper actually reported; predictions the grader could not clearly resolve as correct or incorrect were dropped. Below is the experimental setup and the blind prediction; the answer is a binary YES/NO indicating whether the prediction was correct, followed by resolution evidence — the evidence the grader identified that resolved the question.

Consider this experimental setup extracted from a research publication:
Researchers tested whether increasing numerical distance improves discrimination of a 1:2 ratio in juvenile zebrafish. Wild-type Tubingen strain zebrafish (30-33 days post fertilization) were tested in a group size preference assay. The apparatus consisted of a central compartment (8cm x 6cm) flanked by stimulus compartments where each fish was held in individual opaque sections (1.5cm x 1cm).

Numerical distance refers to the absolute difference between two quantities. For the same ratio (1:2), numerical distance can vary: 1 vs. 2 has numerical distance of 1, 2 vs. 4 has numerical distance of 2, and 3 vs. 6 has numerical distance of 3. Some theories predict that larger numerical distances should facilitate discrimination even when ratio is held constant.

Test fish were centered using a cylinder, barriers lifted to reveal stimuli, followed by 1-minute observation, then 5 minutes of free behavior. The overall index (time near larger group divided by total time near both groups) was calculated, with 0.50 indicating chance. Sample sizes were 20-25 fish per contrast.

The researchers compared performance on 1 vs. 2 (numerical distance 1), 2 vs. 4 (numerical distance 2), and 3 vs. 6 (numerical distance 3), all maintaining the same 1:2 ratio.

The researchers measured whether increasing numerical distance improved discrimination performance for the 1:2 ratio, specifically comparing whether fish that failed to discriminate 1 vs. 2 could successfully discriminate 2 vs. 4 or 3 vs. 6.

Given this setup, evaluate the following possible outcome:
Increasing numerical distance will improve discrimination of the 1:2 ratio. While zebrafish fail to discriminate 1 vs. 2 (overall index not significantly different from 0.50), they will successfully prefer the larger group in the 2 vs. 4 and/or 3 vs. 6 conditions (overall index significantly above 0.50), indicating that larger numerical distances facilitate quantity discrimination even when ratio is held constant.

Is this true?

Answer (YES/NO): NO